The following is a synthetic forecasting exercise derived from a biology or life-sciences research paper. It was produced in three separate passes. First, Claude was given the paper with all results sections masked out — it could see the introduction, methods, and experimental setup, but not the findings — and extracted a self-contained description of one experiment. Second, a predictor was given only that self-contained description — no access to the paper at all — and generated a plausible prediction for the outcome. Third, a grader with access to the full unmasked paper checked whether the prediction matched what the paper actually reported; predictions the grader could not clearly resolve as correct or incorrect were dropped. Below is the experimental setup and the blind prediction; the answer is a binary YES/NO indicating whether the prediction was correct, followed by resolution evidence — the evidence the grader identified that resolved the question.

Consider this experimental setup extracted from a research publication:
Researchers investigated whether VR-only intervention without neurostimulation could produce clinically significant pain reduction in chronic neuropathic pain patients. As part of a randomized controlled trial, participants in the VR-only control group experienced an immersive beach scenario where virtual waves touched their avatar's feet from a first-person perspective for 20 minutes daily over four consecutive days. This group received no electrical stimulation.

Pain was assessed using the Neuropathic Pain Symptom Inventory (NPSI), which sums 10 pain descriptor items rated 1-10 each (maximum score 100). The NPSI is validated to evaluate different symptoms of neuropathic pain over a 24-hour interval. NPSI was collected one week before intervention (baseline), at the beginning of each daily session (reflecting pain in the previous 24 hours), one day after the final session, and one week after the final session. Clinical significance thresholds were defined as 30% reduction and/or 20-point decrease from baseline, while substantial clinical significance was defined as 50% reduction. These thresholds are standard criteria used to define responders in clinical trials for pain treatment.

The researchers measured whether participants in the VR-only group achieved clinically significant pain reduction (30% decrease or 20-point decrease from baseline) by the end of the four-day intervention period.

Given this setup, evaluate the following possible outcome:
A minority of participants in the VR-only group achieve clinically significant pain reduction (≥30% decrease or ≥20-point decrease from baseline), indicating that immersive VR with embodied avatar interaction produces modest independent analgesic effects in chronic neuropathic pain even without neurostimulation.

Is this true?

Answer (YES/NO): NO